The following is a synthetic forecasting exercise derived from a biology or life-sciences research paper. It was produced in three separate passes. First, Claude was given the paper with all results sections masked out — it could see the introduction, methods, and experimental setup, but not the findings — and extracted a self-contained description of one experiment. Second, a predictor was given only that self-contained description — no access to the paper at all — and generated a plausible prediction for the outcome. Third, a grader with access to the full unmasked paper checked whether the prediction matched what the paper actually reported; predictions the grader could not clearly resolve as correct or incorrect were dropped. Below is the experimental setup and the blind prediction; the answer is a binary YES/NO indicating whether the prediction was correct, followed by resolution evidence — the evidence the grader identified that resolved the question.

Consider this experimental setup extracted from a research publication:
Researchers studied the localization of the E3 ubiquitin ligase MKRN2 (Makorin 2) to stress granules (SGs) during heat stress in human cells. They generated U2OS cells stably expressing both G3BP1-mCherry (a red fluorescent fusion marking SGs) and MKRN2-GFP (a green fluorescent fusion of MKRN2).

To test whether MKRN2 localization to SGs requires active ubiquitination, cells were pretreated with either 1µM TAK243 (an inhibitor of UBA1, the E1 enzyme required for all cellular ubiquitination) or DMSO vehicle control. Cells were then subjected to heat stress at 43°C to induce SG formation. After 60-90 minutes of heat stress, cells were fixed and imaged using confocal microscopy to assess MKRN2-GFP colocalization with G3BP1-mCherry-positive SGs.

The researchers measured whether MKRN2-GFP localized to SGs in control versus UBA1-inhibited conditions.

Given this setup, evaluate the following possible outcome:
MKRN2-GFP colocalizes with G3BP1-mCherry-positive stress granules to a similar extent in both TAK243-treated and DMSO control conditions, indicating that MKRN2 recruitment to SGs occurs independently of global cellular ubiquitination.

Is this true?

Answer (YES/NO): NO